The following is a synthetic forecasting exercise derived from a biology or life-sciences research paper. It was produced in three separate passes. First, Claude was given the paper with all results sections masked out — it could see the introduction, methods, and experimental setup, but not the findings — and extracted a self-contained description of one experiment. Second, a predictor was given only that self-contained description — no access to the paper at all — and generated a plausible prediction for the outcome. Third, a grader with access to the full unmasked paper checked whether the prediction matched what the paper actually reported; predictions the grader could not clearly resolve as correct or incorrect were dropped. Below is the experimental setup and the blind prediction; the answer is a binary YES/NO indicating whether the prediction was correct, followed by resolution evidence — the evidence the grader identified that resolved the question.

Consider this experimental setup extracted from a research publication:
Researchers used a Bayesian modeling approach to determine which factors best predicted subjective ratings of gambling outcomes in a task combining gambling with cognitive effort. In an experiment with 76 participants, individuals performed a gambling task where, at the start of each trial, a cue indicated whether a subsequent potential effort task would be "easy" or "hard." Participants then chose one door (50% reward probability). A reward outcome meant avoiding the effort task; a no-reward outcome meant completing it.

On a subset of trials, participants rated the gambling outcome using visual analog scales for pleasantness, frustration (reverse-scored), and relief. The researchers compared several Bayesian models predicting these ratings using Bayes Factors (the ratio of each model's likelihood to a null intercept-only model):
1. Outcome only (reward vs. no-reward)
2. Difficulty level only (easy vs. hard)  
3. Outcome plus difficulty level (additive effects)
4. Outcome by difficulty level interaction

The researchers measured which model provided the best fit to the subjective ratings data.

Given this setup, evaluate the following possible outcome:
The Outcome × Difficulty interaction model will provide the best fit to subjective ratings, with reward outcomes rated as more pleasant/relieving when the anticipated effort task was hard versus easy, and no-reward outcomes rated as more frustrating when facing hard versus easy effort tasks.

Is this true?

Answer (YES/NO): YES